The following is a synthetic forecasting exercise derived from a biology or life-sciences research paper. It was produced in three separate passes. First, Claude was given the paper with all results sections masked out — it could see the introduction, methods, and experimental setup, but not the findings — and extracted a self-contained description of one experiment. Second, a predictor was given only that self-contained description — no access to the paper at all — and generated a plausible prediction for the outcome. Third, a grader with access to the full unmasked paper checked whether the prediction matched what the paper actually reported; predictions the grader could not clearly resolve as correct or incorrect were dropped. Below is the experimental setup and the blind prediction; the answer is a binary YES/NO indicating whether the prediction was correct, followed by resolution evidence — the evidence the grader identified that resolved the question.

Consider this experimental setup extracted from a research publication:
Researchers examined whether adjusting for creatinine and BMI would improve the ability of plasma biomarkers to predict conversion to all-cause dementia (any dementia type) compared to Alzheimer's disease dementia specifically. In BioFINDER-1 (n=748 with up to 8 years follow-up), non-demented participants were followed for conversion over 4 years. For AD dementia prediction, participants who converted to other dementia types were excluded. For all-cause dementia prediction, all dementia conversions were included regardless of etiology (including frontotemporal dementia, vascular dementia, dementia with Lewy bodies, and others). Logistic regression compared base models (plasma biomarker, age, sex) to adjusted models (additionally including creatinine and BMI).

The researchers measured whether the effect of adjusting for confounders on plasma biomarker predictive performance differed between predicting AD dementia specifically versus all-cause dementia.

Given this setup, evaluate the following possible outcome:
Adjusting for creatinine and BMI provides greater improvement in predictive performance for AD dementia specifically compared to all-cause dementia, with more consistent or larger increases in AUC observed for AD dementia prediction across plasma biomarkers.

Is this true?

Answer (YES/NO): NO